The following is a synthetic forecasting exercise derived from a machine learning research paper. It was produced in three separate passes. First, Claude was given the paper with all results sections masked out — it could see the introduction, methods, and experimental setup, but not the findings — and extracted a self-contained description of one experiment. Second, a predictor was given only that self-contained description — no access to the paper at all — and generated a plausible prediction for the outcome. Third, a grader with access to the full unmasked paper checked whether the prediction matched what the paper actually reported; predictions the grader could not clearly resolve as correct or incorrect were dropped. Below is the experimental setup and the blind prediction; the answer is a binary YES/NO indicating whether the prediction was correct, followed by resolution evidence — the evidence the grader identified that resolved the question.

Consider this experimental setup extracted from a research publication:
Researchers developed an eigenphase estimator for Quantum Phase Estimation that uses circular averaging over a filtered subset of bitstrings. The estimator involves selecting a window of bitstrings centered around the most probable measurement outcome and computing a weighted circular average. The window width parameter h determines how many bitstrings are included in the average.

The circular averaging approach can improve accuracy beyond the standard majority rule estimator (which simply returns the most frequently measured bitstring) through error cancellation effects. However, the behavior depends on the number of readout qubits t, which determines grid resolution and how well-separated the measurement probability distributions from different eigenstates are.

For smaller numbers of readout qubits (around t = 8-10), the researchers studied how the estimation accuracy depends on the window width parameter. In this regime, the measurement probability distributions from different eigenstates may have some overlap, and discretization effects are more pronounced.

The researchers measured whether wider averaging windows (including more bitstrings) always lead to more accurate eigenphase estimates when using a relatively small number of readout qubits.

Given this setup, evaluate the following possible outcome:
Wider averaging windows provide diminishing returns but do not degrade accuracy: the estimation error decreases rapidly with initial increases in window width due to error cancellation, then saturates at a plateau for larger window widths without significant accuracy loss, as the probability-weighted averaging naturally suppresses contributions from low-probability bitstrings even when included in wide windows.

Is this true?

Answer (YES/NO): NO